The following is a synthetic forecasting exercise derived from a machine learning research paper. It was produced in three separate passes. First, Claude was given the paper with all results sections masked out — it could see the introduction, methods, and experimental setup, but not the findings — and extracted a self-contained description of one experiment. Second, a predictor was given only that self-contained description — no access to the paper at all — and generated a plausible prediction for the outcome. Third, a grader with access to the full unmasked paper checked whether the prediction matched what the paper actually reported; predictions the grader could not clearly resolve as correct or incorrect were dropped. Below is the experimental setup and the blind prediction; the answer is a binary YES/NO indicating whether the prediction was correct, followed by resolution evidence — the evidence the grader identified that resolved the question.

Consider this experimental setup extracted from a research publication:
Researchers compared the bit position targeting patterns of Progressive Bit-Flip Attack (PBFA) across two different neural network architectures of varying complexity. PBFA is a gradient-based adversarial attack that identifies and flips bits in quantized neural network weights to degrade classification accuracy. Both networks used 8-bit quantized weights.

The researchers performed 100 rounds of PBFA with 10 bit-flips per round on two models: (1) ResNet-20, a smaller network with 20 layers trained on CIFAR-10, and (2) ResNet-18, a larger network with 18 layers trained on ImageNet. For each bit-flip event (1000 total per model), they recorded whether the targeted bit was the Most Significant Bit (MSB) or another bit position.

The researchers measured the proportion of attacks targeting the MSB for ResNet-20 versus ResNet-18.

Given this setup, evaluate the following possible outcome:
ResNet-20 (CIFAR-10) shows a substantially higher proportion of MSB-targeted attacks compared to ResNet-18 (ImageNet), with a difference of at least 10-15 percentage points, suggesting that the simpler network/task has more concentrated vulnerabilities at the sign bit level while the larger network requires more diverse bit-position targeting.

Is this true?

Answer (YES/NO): NO